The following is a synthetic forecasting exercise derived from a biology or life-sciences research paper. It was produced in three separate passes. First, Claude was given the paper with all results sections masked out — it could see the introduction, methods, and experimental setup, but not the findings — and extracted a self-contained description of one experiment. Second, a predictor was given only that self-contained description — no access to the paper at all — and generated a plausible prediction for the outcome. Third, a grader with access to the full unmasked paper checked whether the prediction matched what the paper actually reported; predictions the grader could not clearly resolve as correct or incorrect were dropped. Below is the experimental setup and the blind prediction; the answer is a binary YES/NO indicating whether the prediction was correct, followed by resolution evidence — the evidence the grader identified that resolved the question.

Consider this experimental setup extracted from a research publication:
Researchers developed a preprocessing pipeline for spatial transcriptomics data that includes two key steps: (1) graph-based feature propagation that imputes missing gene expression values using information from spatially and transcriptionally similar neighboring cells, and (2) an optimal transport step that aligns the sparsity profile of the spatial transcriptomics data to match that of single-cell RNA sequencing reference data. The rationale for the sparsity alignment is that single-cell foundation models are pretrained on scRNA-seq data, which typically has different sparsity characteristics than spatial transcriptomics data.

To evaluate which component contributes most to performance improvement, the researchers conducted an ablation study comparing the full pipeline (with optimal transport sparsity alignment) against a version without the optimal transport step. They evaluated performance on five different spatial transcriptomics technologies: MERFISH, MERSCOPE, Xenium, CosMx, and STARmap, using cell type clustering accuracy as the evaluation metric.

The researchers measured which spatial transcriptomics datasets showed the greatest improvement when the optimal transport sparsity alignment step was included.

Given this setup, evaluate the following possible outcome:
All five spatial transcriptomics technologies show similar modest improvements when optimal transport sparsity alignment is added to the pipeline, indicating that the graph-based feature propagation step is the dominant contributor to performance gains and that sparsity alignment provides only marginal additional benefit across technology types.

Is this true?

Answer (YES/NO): NO